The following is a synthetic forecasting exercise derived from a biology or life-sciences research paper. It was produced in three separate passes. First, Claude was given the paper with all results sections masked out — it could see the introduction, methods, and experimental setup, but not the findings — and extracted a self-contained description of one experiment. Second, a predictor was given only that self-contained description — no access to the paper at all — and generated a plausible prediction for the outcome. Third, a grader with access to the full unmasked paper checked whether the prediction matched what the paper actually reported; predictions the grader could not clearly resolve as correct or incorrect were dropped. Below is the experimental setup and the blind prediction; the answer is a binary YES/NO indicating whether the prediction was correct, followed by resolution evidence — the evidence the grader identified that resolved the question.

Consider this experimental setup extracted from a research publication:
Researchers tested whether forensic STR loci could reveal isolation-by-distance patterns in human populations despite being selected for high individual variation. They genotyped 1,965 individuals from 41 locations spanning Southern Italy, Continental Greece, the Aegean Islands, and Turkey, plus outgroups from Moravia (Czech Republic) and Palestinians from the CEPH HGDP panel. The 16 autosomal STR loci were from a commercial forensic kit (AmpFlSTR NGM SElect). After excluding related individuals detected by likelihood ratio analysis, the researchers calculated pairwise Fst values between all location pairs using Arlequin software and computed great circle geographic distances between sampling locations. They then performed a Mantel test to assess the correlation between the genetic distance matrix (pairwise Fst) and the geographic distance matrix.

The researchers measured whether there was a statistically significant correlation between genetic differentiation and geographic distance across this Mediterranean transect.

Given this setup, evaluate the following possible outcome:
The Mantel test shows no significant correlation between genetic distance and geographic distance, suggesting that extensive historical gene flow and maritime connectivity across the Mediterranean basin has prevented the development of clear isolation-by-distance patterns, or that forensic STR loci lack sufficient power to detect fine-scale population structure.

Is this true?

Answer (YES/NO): NO